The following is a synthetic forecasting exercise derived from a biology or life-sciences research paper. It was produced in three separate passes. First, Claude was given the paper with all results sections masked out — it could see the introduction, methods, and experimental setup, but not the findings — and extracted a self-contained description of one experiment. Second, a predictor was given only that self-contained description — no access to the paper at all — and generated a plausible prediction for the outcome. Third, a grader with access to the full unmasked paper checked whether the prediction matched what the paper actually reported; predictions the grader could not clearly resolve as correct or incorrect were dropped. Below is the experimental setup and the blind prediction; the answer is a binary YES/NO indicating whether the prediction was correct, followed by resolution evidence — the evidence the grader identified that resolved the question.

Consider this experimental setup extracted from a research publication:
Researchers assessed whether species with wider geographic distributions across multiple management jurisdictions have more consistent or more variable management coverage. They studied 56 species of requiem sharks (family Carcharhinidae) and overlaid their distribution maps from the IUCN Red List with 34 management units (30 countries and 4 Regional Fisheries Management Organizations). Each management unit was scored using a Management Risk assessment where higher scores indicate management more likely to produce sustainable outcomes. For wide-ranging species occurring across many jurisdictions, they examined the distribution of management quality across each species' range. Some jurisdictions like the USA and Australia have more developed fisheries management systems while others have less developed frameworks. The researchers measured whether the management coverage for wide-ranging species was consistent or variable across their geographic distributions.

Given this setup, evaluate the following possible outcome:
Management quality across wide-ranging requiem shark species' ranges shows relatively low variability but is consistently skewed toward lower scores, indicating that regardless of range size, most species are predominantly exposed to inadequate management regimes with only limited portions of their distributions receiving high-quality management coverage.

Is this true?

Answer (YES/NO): NO